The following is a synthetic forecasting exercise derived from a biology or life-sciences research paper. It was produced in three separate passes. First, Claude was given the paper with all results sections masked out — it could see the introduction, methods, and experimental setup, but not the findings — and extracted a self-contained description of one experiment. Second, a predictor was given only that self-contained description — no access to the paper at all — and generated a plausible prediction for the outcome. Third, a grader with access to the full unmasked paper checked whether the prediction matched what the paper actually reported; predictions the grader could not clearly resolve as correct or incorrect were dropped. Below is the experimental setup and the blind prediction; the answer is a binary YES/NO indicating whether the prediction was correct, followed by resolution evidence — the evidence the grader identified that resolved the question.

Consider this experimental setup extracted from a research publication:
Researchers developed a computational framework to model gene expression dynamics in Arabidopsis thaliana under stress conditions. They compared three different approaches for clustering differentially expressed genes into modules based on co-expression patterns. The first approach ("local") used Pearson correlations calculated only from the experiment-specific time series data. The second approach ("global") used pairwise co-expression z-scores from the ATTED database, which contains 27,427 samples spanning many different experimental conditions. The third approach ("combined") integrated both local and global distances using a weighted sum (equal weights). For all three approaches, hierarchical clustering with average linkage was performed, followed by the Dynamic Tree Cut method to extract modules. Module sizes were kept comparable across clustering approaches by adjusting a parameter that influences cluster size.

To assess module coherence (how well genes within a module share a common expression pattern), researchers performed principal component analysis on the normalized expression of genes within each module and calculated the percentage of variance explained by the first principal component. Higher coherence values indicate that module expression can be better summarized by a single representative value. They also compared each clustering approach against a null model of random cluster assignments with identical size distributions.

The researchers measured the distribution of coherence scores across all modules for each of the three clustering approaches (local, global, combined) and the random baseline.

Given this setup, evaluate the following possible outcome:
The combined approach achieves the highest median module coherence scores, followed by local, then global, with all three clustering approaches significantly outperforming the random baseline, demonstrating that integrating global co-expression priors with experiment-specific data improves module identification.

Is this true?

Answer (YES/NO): NO